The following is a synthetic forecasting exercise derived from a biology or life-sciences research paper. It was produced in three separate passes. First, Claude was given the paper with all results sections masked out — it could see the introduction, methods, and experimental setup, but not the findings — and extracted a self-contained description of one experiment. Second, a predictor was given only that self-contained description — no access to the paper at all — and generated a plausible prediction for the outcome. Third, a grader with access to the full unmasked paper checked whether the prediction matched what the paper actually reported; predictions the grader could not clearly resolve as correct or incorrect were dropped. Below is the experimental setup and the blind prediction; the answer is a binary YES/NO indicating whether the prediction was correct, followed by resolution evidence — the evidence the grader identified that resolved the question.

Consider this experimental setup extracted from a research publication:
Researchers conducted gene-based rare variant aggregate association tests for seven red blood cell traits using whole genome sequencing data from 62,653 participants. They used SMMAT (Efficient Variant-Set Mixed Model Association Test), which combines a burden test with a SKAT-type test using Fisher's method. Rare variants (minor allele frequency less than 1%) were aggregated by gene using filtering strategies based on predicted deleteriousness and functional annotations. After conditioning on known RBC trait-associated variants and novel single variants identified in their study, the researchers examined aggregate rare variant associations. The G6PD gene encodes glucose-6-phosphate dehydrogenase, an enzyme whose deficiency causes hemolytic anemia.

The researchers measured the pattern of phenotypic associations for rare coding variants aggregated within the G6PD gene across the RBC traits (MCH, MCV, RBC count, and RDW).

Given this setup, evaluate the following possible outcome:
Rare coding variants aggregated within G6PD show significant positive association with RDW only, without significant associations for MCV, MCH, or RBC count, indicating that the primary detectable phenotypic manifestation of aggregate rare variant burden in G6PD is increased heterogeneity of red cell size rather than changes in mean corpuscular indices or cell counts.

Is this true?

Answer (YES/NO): NO